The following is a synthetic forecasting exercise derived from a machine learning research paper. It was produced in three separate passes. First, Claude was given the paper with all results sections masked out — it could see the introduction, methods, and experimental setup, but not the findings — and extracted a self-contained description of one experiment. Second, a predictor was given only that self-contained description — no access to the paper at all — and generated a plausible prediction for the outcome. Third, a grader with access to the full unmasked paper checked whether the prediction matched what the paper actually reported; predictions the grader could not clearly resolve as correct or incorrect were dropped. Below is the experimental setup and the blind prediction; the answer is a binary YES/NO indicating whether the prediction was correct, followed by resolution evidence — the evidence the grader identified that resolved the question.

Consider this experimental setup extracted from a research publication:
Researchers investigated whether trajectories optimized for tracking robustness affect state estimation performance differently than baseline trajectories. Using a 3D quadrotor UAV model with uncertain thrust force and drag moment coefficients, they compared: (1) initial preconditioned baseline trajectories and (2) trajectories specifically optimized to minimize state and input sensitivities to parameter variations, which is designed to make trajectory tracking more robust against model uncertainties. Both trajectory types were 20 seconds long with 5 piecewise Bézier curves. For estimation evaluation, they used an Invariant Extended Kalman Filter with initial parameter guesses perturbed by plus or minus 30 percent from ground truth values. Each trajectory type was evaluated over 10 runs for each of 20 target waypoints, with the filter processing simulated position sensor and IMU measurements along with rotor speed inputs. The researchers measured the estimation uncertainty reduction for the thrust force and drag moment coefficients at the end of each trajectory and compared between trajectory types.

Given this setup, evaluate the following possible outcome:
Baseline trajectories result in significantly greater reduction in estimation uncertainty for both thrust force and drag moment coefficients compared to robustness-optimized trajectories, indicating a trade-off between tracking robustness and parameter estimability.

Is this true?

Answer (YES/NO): NO